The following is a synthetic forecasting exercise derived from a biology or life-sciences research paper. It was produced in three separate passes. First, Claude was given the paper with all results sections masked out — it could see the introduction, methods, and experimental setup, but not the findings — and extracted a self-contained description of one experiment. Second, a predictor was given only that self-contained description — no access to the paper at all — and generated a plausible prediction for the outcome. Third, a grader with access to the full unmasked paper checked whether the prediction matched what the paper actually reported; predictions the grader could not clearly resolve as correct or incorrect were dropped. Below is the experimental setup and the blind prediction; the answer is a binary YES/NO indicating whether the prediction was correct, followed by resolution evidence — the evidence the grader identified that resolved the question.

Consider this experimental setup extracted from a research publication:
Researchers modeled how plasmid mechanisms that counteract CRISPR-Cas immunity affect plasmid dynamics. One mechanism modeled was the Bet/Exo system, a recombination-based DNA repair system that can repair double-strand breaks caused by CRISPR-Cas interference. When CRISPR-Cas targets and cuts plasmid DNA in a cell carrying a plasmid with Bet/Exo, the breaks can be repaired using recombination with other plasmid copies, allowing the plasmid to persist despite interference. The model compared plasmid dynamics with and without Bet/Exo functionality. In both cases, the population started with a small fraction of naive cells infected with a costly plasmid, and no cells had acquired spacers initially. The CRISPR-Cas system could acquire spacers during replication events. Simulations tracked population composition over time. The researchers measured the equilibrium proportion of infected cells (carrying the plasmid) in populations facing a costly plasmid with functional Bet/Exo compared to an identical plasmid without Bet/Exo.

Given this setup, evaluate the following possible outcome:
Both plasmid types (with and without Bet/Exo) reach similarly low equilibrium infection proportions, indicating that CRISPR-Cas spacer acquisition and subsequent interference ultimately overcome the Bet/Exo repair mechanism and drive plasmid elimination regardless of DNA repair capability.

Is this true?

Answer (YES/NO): NO